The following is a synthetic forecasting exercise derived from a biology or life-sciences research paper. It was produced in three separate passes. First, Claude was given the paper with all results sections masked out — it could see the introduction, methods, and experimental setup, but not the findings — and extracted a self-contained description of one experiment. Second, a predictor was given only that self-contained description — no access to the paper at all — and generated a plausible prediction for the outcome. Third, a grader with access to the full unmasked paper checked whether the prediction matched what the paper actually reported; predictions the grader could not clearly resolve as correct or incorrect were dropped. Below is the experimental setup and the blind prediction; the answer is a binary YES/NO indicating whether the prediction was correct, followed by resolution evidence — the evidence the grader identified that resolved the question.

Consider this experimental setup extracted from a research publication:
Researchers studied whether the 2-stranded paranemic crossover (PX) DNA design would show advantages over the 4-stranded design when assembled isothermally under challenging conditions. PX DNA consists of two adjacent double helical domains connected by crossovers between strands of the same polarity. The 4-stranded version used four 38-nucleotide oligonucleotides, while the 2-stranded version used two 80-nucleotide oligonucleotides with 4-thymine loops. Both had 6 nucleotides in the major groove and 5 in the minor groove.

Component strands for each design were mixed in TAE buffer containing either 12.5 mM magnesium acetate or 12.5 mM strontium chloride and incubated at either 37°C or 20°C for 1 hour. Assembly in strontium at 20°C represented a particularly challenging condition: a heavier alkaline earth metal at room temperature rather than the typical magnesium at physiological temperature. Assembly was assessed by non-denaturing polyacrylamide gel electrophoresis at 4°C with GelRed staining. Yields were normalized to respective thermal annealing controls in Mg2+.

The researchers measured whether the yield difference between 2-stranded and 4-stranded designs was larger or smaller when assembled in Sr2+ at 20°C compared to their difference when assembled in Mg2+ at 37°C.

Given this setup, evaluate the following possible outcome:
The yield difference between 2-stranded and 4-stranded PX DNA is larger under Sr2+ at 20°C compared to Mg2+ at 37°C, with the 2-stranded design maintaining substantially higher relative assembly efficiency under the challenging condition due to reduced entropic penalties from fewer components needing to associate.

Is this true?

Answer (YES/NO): NO